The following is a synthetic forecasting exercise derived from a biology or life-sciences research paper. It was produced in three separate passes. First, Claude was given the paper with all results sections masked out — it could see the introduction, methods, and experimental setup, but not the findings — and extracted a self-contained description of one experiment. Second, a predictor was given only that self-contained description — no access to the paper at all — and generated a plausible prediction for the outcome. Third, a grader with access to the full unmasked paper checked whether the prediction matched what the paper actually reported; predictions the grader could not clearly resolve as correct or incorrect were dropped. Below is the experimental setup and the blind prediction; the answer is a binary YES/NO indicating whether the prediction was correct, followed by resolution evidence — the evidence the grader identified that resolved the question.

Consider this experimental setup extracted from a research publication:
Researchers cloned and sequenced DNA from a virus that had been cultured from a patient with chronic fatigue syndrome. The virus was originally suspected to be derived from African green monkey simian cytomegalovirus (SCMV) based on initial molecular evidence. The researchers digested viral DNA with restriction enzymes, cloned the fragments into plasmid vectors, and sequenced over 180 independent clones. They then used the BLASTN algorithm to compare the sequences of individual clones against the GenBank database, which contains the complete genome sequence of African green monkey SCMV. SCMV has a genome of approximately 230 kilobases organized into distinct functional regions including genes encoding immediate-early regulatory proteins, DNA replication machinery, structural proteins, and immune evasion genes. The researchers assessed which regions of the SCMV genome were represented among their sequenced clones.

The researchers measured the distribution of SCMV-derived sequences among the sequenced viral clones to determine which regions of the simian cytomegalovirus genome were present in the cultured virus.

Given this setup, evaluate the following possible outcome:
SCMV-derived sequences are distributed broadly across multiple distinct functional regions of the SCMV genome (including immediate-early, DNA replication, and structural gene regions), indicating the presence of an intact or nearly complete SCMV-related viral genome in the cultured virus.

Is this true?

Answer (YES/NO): NO